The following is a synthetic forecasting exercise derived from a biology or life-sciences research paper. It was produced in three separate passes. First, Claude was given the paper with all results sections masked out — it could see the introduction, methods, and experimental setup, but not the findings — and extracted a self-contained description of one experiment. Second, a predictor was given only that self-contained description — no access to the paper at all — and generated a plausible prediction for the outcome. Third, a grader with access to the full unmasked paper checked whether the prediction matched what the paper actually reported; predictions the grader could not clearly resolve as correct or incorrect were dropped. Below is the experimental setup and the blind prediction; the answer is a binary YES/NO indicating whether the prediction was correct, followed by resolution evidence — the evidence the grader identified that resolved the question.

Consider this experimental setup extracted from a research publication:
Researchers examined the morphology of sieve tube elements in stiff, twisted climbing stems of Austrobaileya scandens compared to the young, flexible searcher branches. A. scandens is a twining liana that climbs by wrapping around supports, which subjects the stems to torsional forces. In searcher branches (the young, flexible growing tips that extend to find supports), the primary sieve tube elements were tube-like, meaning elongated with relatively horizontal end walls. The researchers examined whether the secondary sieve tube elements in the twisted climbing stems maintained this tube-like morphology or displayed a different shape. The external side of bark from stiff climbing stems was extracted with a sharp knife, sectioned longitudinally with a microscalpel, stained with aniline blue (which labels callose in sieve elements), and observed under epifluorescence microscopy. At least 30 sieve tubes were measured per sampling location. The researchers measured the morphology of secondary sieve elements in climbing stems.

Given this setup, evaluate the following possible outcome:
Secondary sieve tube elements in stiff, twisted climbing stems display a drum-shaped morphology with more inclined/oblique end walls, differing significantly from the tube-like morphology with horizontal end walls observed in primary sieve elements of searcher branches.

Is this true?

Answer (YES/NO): NO